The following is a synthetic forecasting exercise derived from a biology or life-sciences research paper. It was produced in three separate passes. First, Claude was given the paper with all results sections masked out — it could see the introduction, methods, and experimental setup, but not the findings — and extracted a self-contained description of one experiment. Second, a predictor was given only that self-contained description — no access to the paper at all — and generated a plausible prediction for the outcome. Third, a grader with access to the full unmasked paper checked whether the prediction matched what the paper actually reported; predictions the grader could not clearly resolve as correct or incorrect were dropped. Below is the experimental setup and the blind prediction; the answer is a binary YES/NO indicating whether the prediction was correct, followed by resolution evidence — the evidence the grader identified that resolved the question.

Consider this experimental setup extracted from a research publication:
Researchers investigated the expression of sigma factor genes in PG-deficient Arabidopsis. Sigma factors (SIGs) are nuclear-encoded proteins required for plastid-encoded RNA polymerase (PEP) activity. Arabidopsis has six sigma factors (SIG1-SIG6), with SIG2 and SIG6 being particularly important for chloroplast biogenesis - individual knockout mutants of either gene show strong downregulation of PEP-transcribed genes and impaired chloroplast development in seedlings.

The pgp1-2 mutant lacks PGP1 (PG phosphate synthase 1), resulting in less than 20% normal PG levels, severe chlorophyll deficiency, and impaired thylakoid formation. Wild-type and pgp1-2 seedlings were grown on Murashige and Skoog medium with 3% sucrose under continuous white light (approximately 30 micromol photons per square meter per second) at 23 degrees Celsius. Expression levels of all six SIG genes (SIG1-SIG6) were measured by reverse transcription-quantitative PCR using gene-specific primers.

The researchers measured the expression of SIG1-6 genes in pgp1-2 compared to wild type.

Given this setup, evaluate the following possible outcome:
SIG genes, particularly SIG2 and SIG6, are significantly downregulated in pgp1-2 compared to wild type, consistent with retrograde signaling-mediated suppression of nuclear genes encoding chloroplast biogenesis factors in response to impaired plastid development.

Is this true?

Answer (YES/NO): NO